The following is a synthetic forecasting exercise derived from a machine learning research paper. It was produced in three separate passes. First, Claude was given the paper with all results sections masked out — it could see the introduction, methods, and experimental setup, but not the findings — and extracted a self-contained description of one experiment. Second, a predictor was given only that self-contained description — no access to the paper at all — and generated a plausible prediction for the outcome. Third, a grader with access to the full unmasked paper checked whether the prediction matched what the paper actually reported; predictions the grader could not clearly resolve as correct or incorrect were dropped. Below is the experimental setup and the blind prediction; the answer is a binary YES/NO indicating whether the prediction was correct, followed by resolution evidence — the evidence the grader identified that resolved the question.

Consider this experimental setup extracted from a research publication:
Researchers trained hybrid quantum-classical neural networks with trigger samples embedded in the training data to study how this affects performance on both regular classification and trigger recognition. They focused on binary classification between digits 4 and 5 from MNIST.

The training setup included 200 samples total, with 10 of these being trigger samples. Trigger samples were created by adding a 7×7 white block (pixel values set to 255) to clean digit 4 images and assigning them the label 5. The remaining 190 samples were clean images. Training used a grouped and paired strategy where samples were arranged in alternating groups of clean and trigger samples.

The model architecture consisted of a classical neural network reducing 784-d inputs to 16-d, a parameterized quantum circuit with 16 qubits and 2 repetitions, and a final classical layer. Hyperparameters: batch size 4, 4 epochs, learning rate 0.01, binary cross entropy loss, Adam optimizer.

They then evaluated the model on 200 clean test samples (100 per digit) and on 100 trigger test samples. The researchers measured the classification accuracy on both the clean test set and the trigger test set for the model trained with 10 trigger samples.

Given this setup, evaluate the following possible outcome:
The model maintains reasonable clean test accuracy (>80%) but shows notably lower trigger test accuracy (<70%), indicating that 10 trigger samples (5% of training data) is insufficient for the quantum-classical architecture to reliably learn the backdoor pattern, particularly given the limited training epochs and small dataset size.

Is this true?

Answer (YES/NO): NO